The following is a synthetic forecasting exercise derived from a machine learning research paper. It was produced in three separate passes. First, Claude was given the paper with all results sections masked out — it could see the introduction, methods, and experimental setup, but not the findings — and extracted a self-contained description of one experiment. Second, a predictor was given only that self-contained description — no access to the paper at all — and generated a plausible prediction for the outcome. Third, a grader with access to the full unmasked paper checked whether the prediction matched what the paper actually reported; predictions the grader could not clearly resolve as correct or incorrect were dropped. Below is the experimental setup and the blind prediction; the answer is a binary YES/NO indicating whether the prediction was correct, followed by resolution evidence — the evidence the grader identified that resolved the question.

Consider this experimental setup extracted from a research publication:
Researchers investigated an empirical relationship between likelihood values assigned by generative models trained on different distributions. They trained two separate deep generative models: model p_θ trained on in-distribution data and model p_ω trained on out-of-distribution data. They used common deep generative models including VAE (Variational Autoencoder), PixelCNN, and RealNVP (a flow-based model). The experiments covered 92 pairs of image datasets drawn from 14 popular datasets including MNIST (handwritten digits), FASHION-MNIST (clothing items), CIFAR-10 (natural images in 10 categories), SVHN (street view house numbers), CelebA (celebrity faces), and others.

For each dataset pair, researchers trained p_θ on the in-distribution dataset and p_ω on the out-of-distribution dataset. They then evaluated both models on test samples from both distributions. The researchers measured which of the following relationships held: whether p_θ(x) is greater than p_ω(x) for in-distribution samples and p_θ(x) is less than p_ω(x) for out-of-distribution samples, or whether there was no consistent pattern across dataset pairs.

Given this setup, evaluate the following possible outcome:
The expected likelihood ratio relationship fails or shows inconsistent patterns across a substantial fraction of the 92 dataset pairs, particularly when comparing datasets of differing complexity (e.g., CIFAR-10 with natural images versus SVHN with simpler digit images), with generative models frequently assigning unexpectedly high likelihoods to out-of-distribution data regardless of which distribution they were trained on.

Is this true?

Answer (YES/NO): NO